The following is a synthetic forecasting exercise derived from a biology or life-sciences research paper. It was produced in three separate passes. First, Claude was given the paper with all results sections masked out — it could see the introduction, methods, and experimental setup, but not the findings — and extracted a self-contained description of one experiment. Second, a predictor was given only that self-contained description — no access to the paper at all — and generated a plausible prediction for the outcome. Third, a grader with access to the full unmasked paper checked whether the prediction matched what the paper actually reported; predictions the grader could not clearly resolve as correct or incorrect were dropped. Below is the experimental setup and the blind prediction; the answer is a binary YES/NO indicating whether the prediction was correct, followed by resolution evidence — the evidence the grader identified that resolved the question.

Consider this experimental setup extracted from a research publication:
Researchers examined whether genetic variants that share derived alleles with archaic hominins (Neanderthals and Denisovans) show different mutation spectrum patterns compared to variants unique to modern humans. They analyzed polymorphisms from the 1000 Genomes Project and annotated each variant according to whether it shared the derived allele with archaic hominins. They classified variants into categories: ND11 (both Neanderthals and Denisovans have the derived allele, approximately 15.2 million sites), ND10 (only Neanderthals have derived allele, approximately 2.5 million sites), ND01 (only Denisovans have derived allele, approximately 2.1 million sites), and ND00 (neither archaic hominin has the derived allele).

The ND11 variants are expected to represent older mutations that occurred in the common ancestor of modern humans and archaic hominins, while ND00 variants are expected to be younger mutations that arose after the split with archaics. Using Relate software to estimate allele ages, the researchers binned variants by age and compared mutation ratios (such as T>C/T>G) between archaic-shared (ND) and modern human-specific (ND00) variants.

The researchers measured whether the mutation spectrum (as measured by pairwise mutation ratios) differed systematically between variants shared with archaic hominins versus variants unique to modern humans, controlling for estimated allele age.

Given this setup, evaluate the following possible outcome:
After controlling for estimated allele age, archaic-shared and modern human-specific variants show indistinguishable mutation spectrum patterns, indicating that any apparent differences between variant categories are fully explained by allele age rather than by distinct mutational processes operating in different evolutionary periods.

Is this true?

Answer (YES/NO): NO